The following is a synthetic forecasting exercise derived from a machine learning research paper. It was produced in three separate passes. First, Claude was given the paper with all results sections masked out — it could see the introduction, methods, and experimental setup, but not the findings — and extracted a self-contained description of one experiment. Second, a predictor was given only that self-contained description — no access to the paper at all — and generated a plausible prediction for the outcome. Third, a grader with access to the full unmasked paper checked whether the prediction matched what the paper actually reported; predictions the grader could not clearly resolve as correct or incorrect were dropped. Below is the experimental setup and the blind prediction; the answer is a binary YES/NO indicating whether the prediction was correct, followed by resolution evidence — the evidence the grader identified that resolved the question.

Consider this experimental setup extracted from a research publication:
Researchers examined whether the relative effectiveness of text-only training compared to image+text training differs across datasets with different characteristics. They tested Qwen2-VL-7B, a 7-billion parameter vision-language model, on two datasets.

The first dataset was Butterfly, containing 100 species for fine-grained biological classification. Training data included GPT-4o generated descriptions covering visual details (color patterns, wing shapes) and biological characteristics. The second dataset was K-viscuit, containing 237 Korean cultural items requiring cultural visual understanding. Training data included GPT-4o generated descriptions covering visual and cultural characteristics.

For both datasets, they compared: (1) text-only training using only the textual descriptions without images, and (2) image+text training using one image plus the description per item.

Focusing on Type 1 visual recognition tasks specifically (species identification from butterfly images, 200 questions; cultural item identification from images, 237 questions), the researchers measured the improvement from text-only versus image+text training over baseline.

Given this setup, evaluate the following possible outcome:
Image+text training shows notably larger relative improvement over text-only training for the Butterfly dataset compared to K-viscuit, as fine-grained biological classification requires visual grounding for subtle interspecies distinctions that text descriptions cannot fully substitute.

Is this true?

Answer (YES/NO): NO